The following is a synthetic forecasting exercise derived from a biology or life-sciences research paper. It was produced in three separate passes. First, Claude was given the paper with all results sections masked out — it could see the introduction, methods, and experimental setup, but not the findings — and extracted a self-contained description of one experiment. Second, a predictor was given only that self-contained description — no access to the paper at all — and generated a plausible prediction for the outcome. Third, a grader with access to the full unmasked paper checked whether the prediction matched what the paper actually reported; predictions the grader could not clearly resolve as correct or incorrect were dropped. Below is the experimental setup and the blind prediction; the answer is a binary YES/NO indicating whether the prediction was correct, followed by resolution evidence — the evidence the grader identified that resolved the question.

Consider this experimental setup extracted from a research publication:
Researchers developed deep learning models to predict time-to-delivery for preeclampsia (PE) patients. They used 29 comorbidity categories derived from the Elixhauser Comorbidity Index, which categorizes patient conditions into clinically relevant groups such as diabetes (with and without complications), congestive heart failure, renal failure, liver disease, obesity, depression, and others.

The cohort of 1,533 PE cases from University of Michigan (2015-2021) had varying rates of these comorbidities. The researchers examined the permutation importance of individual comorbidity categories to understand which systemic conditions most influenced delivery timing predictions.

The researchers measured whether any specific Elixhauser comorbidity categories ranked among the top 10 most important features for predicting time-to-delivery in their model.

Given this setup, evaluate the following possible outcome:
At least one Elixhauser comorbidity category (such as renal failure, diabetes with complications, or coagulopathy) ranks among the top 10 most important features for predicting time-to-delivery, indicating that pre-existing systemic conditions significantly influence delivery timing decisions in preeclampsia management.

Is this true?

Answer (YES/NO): NO